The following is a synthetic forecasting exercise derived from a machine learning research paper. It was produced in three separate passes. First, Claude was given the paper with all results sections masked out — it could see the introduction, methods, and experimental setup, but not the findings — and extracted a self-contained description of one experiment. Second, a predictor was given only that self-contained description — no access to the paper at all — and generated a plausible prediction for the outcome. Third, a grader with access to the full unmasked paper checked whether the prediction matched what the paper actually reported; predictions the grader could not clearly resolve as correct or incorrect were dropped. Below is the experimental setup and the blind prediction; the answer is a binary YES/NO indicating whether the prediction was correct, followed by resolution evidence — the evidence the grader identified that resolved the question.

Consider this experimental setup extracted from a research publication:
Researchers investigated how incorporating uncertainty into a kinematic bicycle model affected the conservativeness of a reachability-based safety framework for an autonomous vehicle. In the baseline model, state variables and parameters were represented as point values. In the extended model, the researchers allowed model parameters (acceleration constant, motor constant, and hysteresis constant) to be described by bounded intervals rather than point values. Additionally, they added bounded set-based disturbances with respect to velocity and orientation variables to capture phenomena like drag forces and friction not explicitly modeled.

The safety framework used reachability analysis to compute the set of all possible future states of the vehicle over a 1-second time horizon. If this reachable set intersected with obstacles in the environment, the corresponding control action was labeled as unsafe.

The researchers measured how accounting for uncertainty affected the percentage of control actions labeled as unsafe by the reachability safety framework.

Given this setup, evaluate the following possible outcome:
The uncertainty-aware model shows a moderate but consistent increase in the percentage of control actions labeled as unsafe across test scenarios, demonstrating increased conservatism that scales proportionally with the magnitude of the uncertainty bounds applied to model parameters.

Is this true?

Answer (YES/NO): NO